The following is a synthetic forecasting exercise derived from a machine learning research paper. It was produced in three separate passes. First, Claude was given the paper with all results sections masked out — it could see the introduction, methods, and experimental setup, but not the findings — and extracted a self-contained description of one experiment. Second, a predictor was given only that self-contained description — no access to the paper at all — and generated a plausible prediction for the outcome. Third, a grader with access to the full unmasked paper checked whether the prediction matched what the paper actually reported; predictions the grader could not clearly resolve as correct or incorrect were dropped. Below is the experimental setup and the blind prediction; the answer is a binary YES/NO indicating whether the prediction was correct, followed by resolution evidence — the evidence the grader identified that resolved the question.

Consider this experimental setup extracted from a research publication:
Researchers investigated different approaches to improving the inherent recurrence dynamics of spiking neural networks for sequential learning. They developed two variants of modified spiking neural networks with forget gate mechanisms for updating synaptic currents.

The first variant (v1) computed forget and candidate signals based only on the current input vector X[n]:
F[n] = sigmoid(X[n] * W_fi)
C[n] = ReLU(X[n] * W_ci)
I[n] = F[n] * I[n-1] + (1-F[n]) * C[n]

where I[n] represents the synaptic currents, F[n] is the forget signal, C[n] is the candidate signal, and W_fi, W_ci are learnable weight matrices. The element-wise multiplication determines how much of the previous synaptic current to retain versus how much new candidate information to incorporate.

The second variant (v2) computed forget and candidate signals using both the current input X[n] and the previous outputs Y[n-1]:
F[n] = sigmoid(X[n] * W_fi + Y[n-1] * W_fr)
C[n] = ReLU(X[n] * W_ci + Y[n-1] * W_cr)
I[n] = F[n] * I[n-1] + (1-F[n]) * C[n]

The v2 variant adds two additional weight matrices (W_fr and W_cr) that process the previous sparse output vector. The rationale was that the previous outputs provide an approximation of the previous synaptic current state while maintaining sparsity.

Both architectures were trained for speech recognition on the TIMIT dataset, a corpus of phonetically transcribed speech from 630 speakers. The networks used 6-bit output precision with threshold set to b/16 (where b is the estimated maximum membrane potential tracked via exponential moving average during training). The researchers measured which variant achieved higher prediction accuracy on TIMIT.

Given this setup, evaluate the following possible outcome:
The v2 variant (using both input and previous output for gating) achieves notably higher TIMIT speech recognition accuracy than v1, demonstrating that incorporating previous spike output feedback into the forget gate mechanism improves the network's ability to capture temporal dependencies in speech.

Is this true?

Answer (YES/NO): YES